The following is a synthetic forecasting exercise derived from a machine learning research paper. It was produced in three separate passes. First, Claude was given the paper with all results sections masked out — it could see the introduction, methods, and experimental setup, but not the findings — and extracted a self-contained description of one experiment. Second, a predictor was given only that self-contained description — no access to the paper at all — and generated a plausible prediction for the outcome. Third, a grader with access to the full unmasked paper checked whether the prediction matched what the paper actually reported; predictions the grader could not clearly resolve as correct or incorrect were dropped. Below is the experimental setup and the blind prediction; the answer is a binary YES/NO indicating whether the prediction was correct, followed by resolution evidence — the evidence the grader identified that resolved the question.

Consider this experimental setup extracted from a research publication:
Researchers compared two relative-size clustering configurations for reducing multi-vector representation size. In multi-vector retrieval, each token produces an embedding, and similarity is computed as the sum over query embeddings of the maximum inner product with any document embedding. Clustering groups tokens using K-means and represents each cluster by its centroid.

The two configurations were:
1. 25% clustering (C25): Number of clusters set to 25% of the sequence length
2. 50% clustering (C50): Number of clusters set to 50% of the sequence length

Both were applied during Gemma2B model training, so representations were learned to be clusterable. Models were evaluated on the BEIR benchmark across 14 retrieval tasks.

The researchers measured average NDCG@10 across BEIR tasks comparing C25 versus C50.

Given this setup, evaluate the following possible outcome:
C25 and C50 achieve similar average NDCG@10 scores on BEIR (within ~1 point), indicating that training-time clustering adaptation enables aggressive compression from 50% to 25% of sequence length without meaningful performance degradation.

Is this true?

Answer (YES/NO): NO